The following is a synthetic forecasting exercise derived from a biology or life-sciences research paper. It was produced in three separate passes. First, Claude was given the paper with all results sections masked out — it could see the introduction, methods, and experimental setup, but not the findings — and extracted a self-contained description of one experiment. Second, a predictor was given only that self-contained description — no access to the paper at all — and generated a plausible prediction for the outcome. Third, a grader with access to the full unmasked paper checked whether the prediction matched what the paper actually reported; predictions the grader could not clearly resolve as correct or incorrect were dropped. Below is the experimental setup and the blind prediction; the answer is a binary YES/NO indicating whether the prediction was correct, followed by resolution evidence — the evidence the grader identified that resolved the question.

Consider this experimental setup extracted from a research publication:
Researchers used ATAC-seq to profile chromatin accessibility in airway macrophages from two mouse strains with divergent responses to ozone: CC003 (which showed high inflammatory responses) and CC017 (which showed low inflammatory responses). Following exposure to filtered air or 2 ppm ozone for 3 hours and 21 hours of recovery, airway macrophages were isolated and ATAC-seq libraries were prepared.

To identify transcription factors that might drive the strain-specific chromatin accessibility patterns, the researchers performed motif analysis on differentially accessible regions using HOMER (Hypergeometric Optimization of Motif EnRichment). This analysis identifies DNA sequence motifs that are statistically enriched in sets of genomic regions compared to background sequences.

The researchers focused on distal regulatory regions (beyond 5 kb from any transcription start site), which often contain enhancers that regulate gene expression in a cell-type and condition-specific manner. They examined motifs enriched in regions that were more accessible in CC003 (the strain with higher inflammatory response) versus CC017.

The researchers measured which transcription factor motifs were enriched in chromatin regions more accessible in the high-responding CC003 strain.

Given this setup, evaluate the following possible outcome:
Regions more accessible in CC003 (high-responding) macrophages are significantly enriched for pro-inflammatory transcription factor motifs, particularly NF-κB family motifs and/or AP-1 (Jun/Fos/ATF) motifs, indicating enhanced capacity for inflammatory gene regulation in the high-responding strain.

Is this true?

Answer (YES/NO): NO